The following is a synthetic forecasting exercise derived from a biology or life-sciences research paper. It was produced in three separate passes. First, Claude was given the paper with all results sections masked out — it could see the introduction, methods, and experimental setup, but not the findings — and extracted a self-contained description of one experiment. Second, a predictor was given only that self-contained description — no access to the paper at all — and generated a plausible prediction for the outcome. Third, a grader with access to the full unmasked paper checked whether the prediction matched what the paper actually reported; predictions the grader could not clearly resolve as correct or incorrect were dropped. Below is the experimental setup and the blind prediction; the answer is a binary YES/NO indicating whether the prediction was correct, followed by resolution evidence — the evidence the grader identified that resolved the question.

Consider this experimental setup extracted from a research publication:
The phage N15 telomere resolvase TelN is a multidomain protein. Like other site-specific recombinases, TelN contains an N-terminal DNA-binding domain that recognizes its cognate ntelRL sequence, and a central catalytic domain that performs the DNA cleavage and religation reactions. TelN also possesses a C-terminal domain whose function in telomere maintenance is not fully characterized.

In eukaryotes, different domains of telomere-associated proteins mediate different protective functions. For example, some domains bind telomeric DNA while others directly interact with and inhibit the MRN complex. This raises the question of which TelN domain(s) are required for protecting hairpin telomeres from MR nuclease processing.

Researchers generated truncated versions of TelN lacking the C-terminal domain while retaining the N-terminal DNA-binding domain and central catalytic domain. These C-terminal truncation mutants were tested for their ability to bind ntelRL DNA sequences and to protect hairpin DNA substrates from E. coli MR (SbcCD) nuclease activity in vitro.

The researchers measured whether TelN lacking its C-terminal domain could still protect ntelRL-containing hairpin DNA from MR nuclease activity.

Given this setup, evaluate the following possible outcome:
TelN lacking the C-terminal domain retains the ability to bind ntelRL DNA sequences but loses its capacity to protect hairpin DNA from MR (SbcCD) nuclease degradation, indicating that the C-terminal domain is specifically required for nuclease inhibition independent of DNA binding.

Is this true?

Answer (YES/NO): NO